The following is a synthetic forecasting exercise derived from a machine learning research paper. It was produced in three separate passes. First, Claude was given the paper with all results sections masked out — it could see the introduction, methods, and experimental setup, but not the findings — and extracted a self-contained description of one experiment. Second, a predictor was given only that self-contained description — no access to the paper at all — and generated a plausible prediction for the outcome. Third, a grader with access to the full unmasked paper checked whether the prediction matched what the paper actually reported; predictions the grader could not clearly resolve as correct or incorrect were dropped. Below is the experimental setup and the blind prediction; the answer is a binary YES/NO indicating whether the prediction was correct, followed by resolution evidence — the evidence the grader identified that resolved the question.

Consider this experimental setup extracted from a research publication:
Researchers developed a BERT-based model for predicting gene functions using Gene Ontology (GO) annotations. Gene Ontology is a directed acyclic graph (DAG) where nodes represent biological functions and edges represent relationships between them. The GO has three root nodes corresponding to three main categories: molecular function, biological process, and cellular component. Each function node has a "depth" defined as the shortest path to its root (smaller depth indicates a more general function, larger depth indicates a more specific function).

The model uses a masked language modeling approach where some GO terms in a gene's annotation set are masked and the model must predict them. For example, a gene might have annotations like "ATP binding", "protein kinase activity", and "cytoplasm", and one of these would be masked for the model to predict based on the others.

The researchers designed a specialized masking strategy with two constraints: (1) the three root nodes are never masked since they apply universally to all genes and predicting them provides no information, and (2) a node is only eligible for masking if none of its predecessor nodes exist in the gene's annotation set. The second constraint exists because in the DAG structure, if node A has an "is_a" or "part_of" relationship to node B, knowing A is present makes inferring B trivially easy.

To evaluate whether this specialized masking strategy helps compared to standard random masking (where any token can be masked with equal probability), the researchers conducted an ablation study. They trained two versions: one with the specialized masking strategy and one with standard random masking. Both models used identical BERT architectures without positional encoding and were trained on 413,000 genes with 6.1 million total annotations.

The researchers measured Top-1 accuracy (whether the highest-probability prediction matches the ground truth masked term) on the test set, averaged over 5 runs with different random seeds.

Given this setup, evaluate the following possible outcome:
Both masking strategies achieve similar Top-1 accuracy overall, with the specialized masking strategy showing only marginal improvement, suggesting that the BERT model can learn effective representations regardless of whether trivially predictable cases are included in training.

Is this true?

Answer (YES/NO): NO